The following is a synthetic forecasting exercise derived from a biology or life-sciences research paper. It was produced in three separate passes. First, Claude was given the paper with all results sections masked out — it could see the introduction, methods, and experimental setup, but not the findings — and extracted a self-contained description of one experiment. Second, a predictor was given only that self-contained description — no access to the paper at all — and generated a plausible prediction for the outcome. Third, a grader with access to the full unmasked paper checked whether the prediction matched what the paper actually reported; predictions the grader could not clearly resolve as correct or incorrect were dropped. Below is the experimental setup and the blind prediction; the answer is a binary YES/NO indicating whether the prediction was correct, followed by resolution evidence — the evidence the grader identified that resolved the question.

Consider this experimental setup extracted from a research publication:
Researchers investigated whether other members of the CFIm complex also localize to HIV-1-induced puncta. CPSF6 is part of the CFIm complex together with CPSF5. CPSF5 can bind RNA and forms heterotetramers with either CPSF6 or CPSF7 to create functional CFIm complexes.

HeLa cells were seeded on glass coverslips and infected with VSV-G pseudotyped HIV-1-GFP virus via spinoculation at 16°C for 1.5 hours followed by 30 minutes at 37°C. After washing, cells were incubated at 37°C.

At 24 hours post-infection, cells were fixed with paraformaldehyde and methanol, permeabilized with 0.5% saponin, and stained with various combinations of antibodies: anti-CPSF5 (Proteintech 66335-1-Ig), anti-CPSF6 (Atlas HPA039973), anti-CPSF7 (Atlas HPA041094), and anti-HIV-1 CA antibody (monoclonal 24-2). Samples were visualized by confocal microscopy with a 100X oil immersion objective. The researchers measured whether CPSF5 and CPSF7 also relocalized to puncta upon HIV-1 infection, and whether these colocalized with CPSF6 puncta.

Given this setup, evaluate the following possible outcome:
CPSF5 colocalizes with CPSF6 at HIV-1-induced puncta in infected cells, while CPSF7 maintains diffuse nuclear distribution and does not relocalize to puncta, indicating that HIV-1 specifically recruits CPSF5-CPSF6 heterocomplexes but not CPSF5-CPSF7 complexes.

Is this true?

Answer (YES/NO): YES